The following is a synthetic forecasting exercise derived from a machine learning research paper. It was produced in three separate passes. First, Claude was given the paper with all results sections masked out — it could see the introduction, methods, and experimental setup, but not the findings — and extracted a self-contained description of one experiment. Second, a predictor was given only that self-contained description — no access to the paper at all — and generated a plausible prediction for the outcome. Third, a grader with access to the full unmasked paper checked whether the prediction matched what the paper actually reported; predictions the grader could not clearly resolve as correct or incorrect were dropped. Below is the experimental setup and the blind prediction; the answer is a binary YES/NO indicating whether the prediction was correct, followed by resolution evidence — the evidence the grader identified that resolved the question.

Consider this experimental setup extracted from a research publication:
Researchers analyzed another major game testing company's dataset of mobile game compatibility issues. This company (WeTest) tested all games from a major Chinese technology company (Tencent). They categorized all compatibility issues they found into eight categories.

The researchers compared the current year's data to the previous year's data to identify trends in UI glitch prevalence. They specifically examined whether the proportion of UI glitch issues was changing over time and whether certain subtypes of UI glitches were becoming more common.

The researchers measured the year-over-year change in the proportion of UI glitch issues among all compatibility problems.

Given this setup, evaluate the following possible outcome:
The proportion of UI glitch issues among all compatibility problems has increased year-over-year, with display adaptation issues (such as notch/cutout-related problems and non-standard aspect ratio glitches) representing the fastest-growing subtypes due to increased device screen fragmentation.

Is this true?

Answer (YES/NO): NO